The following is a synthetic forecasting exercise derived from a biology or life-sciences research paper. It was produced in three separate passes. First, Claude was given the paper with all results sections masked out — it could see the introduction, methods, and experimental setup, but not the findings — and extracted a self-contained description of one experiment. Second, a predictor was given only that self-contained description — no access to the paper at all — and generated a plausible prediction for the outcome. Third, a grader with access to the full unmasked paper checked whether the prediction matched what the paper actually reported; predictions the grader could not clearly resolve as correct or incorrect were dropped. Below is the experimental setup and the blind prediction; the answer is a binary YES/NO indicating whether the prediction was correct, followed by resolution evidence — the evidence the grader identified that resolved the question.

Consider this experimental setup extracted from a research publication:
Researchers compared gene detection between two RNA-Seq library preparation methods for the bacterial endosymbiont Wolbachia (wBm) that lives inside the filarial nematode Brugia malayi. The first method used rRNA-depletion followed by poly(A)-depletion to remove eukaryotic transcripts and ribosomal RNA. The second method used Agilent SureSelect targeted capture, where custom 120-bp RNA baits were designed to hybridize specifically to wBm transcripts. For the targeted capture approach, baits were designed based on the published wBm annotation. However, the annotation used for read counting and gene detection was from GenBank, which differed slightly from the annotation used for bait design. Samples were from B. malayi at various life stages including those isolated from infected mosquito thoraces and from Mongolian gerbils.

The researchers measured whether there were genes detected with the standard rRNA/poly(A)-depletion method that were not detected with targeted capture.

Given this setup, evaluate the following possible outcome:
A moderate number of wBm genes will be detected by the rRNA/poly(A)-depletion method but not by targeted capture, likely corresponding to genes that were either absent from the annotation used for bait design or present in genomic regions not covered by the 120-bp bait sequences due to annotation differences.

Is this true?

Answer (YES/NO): YES